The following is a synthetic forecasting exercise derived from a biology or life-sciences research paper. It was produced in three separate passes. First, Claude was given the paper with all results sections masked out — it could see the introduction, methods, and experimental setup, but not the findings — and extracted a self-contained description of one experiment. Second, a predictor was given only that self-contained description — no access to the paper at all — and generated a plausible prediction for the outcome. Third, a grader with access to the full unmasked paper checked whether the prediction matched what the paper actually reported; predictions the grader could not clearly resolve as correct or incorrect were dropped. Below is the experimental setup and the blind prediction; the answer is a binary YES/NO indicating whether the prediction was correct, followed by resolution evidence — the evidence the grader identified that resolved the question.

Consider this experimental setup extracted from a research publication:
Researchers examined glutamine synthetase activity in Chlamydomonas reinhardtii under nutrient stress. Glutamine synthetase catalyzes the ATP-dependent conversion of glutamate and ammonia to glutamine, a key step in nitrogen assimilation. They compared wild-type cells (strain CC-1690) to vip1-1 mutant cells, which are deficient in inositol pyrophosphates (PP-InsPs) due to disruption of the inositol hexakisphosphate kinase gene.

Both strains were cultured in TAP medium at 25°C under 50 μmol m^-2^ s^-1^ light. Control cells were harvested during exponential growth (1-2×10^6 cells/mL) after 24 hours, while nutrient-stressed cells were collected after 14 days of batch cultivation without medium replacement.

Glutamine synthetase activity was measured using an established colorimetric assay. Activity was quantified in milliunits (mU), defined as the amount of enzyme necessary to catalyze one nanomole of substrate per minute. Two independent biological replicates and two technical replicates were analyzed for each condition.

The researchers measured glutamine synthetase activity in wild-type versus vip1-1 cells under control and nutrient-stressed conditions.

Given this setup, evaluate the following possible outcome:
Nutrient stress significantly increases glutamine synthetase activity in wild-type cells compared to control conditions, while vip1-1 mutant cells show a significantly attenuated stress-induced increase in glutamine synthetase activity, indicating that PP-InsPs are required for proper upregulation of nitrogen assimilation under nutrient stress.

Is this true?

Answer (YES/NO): NO